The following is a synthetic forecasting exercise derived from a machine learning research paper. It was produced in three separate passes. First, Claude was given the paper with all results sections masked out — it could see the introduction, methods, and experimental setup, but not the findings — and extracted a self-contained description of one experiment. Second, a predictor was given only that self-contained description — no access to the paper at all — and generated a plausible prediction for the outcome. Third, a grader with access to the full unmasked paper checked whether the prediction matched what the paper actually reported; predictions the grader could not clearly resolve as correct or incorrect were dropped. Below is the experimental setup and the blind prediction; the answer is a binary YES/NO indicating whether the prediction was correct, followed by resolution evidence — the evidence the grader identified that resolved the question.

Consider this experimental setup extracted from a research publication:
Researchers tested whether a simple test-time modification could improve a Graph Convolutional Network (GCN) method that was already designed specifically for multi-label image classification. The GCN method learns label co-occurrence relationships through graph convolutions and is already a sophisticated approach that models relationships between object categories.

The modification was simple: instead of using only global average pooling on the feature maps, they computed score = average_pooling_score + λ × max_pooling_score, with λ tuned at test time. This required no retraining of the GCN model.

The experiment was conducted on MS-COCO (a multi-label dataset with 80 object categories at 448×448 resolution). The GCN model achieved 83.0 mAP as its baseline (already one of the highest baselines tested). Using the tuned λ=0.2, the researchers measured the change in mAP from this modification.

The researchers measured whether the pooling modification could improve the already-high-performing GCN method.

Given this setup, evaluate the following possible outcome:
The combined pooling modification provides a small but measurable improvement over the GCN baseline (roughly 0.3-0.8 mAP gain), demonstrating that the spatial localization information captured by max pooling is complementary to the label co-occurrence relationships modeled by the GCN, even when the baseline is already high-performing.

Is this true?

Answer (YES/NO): NO